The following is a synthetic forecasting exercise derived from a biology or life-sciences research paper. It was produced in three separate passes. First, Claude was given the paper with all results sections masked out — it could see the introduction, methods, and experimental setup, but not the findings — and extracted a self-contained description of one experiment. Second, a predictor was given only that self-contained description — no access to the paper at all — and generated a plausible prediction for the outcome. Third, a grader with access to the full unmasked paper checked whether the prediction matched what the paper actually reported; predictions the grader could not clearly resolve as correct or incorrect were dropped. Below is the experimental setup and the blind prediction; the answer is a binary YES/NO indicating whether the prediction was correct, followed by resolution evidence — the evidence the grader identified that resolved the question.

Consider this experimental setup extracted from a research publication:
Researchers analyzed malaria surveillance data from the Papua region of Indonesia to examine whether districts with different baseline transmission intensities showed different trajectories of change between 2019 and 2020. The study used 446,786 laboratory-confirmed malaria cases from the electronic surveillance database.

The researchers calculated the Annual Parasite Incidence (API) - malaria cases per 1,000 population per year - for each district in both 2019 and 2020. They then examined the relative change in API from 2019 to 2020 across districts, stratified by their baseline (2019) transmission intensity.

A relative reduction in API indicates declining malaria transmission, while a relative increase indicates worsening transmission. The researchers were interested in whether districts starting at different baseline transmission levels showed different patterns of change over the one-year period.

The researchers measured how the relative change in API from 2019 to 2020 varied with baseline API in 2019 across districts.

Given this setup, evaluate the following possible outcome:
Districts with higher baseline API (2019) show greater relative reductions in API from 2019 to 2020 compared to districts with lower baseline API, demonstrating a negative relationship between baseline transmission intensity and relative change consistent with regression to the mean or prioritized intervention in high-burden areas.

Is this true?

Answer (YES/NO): NO